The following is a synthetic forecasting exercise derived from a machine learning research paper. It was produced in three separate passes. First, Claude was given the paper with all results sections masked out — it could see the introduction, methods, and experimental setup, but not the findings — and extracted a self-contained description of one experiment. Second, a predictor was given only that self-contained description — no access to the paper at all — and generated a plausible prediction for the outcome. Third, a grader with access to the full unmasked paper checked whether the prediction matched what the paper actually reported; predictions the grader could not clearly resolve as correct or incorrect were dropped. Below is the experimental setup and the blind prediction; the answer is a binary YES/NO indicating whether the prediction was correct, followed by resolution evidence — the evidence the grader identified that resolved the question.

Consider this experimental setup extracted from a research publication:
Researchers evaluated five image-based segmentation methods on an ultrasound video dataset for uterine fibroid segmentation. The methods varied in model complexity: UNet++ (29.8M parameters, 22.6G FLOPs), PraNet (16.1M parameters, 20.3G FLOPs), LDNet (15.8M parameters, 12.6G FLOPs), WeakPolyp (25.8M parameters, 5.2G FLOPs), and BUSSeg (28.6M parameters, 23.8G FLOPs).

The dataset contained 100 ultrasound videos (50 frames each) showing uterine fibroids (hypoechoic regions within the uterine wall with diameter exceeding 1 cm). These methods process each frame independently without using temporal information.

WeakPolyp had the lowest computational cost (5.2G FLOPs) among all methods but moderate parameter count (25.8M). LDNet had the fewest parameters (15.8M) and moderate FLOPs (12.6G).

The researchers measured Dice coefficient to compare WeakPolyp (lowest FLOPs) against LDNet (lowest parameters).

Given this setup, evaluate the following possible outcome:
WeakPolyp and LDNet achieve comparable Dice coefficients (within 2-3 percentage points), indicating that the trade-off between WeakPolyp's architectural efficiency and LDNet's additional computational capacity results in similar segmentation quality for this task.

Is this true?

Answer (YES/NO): YES